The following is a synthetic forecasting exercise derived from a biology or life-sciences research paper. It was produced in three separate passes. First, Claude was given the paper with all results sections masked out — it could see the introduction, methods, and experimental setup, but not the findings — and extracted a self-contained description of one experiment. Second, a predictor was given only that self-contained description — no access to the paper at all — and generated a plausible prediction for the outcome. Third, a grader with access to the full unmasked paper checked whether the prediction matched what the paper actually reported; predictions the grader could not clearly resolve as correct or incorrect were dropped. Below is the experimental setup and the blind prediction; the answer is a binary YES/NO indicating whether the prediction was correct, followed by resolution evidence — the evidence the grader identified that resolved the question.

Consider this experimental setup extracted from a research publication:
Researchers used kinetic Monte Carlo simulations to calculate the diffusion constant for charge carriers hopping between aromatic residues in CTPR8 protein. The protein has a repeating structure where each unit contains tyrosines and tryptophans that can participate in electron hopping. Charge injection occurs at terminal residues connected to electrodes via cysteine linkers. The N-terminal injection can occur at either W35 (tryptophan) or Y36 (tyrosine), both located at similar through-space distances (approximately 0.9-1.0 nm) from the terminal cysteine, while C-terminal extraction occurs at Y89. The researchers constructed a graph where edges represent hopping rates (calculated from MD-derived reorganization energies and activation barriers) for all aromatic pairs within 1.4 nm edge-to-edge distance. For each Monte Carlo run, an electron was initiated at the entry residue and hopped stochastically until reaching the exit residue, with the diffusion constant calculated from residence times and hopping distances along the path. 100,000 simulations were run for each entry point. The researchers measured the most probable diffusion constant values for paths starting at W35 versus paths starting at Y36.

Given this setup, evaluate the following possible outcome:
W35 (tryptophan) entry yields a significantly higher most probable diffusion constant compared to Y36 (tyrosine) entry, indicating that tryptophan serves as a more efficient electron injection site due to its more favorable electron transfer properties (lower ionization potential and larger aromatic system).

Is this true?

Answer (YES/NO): NO